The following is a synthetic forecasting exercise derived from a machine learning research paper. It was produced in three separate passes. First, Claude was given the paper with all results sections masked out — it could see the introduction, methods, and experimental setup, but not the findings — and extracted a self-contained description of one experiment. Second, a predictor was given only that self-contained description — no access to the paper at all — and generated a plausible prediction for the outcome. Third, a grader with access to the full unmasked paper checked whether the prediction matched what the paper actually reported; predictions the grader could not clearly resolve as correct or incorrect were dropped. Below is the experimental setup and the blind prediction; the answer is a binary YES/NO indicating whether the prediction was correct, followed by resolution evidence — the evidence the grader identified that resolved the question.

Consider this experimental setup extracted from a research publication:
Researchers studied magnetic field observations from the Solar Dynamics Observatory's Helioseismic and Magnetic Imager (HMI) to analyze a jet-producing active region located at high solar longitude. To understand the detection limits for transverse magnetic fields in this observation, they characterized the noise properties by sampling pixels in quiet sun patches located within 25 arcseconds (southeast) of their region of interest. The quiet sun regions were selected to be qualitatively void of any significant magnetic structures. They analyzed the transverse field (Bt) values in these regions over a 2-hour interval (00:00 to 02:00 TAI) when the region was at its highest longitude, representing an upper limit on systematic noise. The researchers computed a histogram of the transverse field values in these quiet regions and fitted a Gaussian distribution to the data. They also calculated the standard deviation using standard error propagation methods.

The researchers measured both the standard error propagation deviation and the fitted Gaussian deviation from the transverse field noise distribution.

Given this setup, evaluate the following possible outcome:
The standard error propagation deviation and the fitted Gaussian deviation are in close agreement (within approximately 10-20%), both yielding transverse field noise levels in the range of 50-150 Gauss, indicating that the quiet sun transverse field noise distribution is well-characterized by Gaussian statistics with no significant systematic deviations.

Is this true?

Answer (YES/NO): NO